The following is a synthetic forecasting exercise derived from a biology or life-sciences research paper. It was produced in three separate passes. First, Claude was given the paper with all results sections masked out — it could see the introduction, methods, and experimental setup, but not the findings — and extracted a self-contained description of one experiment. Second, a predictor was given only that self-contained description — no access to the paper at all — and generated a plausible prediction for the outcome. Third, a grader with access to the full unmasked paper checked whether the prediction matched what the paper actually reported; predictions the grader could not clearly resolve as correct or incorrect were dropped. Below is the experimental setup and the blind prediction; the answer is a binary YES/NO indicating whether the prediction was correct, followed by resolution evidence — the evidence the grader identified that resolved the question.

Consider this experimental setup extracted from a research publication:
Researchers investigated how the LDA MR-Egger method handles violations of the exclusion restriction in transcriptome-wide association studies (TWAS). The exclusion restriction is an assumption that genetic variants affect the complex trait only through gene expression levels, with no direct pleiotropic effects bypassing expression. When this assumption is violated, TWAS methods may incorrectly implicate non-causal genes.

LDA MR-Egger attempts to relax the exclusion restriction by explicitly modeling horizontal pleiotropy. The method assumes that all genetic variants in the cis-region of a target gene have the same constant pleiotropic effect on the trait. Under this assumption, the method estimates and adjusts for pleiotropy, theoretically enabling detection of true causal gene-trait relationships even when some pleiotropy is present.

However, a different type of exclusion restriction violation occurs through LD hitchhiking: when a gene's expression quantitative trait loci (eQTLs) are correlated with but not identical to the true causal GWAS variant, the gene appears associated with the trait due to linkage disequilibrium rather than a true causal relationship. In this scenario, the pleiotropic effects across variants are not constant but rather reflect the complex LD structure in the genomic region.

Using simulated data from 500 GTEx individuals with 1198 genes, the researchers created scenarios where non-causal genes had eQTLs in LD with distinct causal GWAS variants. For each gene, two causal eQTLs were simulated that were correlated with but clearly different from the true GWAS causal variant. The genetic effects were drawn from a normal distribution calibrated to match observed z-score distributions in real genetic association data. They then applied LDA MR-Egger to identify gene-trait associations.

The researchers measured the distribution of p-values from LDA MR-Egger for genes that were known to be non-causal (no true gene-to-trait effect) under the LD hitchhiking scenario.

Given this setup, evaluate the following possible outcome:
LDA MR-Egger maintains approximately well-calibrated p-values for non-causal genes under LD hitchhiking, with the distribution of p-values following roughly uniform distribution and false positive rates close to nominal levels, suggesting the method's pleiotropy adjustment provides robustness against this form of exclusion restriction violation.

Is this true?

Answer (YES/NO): NO